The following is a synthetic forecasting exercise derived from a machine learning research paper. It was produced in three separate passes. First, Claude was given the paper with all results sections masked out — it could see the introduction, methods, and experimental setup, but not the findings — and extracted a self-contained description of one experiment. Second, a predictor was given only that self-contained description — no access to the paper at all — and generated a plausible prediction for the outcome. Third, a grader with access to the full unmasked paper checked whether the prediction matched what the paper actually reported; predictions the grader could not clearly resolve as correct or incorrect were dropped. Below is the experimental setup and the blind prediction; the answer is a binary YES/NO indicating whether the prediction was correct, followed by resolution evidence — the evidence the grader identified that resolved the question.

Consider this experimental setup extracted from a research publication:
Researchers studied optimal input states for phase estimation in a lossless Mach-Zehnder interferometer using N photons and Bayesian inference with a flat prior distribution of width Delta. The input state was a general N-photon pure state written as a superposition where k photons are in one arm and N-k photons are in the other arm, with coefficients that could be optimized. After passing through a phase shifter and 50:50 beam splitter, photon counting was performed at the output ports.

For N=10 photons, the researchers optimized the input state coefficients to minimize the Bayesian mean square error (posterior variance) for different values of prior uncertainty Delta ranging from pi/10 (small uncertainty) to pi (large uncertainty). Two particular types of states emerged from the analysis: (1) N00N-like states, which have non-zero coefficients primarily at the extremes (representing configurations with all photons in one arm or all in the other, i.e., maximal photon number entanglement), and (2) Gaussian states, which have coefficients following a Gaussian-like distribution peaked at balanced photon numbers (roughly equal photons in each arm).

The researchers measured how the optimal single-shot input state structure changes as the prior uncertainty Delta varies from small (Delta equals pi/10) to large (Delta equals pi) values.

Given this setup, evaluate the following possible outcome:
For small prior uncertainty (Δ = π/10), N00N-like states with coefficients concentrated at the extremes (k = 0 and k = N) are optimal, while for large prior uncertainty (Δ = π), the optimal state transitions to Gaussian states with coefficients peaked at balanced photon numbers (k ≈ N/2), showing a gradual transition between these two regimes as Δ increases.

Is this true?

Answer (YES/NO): YES